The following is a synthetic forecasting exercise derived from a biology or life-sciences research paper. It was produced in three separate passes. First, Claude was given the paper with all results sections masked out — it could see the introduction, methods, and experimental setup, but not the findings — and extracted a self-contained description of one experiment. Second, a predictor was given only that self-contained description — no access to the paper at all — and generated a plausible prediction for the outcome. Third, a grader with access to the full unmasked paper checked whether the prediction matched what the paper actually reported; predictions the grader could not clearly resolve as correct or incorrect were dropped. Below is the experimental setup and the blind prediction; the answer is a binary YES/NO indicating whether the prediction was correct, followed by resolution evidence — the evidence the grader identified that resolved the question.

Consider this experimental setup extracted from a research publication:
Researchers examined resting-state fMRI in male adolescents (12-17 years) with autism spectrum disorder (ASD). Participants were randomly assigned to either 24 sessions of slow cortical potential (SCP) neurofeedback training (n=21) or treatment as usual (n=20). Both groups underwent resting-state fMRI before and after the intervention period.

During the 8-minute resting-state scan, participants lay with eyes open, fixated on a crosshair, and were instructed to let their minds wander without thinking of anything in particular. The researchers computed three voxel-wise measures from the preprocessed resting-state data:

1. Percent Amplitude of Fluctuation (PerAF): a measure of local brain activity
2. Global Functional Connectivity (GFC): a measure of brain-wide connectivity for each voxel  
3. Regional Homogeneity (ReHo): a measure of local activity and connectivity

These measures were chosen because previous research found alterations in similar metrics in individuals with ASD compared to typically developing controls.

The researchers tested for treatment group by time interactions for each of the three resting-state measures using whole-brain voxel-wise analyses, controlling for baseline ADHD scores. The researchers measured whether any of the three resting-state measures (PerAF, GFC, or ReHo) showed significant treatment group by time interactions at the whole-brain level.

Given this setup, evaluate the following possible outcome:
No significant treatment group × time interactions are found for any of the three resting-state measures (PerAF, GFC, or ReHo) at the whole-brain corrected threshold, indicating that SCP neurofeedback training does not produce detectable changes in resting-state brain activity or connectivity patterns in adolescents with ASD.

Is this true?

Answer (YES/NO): YES